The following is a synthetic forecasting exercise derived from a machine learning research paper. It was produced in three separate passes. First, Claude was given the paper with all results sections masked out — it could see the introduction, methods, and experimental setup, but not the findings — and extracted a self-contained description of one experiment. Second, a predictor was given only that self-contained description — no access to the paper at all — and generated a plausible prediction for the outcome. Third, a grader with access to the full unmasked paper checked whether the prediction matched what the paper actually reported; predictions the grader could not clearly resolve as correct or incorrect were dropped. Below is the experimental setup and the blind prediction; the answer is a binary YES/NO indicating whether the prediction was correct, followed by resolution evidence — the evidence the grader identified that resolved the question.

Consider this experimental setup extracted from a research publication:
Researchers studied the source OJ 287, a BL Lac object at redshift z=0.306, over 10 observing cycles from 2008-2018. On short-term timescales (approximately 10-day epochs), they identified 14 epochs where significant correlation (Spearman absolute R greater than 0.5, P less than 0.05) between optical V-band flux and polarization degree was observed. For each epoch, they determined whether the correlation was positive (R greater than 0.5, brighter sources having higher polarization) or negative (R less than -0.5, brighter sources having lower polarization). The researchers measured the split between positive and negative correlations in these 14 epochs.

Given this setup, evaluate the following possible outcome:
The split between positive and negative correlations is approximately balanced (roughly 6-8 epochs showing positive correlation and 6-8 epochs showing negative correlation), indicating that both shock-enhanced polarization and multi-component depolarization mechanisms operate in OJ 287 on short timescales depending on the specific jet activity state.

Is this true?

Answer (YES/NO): YES